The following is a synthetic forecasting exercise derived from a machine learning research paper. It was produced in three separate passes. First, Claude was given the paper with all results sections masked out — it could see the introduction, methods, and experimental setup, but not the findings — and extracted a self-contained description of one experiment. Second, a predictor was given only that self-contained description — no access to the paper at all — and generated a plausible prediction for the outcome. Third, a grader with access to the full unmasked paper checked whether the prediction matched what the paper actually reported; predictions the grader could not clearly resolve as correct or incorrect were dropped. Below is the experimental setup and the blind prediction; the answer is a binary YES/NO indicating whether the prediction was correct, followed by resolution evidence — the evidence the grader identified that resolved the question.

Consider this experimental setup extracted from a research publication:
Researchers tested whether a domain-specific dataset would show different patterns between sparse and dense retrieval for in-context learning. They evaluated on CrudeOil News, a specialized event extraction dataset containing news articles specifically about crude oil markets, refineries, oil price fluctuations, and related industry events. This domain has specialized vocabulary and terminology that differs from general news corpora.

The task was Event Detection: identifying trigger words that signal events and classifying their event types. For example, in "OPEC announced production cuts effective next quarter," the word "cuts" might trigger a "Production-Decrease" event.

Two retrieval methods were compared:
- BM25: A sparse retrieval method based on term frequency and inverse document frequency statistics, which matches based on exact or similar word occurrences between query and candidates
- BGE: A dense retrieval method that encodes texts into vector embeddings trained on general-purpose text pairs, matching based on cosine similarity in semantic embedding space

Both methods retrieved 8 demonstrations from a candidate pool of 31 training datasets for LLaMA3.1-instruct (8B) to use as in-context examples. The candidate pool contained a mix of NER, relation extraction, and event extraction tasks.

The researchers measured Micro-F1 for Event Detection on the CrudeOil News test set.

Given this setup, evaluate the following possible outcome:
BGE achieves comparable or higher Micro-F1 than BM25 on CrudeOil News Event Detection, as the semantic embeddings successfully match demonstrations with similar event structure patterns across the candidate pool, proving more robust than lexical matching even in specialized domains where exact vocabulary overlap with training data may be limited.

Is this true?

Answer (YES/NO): NO